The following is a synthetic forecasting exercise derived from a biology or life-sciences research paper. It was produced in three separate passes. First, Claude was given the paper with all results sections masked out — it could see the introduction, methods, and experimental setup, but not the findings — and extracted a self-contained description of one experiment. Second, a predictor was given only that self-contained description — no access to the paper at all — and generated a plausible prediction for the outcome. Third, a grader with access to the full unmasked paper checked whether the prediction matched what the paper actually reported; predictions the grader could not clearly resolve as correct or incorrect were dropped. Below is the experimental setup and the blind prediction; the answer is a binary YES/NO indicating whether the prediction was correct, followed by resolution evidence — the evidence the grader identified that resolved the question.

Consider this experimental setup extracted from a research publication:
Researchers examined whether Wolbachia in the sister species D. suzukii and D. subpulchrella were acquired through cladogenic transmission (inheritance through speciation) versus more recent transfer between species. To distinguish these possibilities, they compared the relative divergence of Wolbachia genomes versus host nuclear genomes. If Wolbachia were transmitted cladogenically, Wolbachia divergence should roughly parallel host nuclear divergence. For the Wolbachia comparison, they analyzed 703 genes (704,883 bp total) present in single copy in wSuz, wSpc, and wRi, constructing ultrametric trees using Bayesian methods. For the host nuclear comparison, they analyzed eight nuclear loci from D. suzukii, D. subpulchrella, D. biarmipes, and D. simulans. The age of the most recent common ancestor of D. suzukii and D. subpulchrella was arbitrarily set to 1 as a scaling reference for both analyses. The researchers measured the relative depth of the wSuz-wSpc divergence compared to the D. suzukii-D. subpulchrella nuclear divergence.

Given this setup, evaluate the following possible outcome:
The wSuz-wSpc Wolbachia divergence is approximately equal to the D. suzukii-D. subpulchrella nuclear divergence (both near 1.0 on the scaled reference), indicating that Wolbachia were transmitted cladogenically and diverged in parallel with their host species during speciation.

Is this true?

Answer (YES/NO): NO